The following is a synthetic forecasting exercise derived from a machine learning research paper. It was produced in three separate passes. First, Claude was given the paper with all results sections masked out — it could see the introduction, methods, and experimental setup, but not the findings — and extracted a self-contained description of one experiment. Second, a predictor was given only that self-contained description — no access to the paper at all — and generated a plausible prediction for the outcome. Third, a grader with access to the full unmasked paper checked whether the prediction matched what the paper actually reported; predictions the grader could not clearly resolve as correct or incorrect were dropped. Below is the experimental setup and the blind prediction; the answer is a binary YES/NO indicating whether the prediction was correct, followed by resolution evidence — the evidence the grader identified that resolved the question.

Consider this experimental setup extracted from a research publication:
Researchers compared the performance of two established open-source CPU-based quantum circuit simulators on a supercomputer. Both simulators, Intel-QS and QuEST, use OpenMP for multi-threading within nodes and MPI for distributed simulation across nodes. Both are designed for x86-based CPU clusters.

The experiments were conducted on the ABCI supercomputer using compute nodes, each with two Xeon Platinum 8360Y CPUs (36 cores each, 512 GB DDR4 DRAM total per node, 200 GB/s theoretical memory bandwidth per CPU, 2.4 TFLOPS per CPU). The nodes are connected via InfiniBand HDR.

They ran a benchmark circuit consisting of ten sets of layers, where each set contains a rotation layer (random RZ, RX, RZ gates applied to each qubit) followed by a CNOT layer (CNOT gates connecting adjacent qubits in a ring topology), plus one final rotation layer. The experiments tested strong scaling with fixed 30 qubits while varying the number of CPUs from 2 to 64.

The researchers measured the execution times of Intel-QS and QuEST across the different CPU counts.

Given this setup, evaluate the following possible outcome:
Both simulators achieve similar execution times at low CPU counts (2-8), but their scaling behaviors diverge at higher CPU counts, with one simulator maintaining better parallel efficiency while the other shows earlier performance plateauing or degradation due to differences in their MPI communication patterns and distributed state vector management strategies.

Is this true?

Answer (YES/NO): NO